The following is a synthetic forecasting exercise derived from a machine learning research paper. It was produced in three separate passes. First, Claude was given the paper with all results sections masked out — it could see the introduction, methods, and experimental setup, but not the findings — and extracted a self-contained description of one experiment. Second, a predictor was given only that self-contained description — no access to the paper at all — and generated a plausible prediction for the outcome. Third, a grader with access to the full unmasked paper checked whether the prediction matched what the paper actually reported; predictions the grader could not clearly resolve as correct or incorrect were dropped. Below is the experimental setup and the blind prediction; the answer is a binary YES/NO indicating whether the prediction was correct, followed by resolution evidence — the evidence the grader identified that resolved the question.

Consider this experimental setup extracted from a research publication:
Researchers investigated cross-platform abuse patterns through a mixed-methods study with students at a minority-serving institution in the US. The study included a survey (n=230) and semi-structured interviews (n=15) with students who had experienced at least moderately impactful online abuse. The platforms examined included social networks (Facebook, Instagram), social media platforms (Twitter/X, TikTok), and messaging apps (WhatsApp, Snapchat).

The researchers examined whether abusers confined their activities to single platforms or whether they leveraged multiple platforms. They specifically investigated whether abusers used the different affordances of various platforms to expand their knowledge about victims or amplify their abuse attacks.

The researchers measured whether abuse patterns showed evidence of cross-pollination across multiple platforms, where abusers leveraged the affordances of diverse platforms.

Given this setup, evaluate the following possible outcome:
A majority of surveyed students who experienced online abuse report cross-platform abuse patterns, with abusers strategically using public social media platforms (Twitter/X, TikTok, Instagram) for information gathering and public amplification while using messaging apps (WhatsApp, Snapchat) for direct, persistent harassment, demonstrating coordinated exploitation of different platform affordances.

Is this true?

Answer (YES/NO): NO